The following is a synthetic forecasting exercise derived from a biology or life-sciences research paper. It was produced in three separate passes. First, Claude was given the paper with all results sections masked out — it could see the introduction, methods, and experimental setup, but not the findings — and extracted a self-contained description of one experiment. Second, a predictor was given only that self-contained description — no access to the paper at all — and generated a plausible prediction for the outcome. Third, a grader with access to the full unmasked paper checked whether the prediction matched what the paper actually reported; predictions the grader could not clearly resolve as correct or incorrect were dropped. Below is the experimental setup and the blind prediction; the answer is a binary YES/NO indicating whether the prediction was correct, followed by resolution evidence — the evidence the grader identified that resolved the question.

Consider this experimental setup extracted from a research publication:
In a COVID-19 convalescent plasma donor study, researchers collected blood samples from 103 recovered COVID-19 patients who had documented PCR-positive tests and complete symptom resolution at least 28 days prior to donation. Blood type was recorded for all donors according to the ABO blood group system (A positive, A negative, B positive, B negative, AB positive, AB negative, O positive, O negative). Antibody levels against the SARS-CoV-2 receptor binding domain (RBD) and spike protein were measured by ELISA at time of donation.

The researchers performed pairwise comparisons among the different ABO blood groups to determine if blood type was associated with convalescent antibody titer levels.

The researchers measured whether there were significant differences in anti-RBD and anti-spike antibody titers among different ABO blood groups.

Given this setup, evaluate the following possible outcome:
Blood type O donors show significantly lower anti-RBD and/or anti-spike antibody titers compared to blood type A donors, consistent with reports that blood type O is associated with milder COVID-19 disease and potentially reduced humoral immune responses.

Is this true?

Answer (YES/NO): NO